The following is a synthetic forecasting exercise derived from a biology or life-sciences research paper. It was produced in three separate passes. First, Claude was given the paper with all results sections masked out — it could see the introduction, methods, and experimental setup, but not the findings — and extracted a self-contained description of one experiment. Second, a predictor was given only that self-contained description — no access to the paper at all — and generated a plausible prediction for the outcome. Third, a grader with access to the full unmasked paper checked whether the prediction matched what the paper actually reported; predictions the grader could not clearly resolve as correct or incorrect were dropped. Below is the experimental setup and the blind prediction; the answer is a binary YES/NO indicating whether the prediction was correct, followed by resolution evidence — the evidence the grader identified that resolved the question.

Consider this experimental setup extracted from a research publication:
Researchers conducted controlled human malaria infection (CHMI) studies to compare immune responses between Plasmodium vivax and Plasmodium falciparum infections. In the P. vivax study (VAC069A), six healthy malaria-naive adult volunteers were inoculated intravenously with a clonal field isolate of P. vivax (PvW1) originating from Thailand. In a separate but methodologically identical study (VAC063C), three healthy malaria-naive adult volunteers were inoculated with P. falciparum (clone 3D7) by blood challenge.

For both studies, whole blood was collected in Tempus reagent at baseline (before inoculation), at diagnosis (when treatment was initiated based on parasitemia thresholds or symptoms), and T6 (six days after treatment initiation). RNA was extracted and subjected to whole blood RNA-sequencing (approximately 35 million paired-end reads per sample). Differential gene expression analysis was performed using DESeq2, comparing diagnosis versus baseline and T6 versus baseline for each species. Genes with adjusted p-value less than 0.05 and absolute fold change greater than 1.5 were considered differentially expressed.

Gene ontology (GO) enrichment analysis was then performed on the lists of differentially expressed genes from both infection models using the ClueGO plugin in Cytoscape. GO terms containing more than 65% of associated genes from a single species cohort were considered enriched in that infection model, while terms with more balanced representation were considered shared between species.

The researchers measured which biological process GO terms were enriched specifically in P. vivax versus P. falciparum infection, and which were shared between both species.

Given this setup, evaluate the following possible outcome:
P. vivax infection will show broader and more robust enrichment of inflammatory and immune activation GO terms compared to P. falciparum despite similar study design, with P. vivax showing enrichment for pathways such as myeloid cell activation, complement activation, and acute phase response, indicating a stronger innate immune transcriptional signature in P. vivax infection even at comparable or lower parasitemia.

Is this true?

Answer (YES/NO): NO